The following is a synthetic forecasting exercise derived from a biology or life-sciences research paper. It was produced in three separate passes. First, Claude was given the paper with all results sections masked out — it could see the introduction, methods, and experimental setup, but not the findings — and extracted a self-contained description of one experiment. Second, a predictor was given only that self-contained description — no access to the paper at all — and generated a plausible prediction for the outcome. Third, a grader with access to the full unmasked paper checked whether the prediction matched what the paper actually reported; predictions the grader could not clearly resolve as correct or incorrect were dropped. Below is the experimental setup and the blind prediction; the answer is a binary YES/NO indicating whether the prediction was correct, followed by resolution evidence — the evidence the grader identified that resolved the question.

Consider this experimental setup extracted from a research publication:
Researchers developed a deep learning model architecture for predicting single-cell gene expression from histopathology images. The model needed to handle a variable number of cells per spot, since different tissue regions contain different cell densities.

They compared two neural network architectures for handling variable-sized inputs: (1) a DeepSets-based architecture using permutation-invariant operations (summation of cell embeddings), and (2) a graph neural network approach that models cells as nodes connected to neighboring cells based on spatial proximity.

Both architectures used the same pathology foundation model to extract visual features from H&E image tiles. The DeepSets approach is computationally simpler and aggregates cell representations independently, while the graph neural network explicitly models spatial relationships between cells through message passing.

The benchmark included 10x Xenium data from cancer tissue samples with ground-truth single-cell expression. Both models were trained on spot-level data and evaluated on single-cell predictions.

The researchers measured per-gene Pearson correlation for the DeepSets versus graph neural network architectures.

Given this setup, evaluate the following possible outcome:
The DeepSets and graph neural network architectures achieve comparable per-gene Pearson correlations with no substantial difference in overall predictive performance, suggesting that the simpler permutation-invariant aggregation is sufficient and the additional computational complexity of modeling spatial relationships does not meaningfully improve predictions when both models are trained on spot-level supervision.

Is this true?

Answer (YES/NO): NO